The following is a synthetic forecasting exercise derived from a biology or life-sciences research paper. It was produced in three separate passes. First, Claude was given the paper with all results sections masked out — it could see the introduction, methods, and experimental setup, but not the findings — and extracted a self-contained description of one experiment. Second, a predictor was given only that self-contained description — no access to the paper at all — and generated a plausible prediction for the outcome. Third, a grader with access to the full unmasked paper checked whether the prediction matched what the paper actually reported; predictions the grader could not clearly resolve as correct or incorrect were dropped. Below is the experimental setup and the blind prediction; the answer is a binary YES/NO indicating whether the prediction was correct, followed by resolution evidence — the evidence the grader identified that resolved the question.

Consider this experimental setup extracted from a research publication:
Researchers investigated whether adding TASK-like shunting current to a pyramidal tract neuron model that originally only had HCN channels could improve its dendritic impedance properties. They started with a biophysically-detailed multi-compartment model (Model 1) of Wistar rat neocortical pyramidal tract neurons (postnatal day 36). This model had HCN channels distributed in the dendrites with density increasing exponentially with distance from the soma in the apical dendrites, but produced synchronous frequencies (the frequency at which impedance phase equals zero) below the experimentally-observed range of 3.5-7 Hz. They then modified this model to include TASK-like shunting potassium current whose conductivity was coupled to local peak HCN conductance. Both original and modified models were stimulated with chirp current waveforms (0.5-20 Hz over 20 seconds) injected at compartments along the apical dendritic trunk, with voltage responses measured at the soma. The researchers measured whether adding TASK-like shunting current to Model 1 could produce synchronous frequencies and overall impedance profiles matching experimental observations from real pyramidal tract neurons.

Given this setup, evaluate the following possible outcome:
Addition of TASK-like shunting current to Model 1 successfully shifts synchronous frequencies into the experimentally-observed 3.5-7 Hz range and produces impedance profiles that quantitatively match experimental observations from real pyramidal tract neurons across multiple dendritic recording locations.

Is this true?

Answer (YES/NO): YES